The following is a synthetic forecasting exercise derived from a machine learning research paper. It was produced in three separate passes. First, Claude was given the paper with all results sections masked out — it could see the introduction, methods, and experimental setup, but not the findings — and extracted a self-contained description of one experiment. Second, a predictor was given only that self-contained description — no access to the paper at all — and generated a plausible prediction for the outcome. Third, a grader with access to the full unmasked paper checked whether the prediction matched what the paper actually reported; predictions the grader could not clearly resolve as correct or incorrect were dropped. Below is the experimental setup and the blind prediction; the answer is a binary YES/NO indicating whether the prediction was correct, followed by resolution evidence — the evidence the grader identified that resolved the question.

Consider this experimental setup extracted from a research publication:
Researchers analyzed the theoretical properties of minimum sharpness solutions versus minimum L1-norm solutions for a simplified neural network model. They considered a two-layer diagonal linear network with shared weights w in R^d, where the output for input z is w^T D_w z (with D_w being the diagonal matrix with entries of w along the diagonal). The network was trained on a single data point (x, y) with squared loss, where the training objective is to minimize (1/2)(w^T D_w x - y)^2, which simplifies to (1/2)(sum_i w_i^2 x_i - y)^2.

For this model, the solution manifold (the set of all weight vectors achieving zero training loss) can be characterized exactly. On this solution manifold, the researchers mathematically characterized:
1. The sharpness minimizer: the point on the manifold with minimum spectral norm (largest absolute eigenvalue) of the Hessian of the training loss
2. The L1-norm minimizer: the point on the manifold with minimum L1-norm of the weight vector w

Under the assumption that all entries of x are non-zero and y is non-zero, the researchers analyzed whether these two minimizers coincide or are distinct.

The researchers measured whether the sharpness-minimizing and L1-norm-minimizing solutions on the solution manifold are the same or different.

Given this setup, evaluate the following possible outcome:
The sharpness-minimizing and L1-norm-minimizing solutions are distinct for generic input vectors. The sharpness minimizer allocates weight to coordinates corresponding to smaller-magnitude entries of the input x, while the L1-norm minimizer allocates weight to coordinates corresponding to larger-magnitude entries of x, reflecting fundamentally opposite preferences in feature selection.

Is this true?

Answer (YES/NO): YES